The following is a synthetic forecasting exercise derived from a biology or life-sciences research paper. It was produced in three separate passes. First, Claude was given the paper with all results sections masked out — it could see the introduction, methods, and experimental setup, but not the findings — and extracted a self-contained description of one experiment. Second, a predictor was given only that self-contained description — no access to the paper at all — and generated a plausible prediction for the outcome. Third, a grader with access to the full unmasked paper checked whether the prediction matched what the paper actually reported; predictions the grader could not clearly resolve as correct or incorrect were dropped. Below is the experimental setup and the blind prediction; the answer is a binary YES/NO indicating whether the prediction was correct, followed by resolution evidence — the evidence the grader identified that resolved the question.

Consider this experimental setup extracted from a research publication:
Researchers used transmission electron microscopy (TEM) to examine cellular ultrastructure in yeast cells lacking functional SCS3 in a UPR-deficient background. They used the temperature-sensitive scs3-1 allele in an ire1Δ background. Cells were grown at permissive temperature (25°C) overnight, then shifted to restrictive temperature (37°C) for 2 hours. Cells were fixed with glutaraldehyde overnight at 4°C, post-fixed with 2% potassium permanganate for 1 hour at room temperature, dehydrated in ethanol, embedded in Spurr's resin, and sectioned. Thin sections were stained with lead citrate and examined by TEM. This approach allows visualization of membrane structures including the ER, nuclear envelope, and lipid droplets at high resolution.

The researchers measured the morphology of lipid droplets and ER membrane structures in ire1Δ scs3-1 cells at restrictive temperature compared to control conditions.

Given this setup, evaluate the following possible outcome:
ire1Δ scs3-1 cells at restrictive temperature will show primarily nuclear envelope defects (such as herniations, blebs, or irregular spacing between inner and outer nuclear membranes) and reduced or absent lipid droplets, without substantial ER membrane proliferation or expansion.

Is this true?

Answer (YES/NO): NO